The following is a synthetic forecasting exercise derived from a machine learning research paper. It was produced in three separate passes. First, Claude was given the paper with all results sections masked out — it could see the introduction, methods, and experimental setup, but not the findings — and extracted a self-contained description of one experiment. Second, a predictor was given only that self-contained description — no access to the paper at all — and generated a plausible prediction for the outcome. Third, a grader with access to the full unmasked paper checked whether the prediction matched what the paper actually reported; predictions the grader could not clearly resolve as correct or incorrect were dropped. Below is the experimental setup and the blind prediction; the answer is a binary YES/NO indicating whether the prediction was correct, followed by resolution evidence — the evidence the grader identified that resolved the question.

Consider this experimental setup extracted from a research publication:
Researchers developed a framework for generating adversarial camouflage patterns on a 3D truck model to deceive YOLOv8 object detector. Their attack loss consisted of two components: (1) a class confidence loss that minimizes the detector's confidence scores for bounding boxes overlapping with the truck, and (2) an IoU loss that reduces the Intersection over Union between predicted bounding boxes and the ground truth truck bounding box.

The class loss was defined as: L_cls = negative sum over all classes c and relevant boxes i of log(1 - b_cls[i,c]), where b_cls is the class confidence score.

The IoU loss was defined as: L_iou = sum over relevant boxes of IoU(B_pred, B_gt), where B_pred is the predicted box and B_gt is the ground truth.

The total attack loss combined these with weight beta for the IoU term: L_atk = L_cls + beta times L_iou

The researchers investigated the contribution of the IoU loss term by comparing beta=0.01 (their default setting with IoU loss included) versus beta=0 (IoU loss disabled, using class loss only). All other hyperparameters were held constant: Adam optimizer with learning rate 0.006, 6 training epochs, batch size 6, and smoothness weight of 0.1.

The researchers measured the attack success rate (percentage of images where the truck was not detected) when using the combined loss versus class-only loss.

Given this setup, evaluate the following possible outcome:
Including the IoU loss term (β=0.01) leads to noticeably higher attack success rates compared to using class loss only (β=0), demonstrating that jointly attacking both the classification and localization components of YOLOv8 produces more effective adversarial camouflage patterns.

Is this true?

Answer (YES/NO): YES